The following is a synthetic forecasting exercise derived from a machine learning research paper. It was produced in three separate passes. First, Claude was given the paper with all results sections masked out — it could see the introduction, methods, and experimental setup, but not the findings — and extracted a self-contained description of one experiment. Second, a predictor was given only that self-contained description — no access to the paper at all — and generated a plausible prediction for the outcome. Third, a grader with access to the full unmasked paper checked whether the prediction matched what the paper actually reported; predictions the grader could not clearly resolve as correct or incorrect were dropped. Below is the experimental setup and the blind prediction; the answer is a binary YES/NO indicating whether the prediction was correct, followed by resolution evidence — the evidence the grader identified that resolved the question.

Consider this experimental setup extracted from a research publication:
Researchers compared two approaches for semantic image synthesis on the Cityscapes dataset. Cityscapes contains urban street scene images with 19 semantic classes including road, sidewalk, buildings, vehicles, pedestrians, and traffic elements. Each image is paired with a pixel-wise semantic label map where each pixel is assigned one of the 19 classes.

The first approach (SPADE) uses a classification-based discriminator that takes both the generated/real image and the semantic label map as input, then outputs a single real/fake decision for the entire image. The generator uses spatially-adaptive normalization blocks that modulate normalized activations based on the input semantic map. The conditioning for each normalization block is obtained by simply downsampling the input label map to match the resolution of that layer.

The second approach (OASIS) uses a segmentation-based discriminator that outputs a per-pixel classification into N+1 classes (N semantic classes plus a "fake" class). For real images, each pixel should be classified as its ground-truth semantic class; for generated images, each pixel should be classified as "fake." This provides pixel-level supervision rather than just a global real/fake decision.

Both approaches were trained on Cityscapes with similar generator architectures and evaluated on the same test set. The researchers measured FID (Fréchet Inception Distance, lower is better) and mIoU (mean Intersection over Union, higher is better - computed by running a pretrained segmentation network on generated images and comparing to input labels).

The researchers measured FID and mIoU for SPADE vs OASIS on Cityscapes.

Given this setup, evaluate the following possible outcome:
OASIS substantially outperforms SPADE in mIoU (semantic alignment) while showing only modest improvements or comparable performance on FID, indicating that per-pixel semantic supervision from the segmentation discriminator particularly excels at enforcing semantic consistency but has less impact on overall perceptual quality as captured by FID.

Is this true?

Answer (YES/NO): NO